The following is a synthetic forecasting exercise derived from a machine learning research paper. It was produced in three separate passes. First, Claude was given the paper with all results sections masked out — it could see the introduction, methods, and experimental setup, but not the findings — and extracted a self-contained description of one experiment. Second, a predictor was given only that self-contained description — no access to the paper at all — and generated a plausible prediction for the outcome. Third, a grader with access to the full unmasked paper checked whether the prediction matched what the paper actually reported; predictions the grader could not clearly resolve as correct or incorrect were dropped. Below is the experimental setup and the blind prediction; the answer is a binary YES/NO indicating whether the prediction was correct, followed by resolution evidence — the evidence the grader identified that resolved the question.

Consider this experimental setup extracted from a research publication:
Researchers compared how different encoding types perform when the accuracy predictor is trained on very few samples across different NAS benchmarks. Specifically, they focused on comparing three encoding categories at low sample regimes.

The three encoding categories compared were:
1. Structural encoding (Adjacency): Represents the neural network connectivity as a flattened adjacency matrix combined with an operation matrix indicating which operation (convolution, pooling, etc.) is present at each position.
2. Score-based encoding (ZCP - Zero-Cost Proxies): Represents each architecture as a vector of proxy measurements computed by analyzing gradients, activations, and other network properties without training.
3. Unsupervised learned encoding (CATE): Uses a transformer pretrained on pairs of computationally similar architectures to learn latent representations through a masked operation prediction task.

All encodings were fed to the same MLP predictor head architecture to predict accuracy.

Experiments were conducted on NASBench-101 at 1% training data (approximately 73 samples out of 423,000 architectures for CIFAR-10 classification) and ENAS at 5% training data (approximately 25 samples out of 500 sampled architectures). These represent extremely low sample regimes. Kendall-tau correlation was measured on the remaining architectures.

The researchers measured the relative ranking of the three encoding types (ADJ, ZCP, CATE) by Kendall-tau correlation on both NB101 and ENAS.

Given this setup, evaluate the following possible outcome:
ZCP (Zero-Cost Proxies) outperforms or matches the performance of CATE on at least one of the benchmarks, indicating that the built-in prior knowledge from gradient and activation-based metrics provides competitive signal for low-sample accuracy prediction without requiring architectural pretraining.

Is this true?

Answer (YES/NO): YES